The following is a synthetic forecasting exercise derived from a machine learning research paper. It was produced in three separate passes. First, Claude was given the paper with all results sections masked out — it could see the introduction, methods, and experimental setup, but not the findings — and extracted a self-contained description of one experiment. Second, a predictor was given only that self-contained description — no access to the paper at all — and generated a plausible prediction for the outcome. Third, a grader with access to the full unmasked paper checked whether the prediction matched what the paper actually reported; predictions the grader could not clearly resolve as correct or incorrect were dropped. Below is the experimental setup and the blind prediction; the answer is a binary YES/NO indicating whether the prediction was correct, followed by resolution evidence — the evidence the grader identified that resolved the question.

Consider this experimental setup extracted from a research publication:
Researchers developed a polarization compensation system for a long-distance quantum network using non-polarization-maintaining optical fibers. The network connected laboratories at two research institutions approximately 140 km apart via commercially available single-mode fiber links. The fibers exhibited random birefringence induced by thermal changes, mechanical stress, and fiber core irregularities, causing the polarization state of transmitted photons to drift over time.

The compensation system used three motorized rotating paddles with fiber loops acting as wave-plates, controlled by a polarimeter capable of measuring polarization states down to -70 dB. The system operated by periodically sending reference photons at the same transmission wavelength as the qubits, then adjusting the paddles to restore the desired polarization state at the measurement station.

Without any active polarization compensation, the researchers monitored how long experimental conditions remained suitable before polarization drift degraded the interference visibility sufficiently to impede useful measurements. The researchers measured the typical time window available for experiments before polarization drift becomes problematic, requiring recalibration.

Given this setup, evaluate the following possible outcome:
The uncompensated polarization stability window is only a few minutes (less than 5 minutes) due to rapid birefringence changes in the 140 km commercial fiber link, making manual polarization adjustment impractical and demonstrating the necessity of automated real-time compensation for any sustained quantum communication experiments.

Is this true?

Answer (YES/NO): YES